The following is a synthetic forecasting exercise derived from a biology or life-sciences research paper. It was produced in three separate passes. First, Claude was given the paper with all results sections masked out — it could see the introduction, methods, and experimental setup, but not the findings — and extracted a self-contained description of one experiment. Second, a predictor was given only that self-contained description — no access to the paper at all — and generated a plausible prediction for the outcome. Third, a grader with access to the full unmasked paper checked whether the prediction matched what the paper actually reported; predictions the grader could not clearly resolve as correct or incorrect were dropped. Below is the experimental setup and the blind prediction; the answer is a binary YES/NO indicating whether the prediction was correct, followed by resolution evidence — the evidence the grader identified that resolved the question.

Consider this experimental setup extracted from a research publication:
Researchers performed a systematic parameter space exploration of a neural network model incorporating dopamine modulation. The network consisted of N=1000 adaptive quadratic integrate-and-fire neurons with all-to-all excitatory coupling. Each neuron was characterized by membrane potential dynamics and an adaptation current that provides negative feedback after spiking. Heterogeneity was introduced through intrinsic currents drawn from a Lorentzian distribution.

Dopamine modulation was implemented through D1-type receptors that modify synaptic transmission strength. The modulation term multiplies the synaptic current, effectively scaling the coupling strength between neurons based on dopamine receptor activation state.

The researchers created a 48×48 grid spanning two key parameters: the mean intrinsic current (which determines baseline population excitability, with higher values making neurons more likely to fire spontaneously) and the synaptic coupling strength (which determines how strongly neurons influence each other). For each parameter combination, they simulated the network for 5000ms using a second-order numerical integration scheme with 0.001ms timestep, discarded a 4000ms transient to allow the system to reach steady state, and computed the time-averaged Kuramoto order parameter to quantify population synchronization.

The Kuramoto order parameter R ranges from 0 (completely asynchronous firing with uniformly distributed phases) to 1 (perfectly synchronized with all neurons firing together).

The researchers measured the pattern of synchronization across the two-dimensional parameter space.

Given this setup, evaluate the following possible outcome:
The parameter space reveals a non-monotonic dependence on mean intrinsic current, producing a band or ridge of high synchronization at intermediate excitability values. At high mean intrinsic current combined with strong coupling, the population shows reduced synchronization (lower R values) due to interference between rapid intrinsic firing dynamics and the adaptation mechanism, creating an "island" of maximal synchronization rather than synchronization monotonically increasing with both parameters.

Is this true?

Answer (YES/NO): NO